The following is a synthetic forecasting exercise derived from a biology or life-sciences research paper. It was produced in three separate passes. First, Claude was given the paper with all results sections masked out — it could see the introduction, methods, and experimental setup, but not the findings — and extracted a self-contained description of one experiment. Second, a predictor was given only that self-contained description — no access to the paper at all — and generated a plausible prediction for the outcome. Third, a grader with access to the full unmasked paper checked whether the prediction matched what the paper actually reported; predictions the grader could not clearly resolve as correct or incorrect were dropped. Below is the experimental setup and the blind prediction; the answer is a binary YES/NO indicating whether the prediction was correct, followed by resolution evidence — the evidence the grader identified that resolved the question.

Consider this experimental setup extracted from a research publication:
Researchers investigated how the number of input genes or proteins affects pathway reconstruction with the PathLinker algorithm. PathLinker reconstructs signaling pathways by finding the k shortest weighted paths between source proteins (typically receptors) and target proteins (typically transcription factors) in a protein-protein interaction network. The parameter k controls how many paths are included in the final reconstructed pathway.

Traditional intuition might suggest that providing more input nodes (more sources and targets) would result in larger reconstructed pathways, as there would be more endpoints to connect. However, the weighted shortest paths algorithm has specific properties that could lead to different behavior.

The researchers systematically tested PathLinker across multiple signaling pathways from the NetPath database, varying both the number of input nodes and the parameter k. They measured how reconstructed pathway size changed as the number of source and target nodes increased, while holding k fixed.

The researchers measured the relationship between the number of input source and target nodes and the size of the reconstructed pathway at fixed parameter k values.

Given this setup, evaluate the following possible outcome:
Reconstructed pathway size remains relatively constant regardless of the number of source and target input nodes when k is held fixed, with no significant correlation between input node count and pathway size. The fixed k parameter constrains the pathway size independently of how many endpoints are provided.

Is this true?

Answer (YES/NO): NO